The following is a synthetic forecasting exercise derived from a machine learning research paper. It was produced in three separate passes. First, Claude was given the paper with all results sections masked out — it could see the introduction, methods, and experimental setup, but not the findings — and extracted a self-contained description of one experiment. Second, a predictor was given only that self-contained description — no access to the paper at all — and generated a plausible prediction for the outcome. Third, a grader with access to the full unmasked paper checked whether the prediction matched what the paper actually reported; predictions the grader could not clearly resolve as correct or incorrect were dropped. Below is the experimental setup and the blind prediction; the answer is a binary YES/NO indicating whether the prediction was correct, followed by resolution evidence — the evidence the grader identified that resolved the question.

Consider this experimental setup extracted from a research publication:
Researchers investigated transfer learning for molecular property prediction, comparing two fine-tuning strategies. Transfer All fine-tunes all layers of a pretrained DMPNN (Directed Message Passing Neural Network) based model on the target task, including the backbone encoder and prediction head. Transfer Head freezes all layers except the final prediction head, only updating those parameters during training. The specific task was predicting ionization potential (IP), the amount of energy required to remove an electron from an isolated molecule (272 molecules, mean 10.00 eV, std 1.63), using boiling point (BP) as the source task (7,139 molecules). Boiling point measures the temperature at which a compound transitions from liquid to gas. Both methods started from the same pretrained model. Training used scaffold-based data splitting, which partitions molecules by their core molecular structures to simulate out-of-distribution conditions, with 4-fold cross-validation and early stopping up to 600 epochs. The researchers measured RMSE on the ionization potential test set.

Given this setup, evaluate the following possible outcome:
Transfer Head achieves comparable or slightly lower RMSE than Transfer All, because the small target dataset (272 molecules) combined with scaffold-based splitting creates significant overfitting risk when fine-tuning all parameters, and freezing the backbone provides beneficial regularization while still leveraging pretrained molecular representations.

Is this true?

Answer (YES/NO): NO